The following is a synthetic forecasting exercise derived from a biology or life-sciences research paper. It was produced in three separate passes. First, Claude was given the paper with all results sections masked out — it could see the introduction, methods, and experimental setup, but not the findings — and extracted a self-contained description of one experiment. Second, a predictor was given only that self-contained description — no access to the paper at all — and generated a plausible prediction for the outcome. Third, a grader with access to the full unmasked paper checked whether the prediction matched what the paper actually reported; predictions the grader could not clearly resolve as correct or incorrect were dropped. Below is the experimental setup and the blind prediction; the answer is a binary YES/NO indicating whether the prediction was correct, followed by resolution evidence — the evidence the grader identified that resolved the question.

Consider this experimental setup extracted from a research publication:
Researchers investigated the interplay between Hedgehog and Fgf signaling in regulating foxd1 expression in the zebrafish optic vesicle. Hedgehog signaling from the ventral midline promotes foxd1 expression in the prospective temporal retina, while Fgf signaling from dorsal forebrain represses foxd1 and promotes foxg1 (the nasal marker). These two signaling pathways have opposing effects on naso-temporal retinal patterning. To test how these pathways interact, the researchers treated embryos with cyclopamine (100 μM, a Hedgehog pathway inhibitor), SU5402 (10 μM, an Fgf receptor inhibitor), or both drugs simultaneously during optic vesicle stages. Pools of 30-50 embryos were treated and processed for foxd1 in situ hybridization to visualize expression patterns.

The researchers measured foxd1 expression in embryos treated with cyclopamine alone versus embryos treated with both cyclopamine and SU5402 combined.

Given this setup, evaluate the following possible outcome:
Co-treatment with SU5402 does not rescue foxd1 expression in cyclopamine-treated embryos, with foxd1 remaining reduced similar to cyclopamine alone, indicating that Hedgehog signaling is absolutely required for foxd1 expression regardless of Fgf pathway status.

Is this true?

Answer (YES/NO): NO